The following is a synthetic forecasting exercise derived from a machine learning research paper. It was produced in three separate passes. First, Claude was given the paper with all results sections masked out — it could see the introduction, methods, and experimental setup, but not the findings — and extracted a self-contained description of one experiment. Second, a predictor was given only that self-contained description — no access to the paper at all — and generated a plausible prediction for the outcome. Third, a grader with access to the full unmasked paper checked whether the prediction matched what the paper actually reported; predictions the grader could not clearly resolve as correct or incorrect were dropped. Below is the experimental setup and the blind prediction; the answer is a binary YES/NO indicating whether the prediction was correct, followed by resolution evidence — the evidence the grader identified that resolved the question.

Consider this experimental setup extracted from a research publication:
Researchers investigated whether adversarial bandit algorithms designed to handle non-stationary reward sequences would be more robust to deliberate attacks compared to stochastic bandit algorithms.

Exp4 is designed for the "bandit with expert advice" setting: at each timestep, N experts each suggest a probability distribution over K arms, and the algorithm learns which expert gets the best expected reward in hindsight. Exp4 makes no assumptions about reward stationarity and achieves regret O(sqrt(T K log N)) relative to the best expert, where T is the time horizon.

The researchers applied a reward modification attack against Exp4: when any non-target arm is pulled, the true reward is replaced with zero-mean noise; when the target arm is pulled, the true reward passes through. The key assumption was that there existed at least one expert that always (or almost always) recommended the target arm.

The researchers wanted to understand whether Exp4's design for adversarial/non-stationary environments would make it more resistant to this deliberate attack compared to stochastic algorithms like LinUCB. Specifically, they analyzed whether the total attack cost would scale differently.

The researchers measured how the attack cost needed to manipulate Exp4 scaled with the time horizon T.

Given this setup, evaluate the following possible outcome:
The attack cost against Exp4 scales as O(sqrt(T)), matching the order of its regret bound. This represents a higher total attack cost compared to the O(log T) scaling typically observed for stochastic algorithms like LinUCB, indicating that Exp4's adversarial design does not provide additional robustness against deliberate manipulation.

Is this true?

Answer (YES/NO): YES